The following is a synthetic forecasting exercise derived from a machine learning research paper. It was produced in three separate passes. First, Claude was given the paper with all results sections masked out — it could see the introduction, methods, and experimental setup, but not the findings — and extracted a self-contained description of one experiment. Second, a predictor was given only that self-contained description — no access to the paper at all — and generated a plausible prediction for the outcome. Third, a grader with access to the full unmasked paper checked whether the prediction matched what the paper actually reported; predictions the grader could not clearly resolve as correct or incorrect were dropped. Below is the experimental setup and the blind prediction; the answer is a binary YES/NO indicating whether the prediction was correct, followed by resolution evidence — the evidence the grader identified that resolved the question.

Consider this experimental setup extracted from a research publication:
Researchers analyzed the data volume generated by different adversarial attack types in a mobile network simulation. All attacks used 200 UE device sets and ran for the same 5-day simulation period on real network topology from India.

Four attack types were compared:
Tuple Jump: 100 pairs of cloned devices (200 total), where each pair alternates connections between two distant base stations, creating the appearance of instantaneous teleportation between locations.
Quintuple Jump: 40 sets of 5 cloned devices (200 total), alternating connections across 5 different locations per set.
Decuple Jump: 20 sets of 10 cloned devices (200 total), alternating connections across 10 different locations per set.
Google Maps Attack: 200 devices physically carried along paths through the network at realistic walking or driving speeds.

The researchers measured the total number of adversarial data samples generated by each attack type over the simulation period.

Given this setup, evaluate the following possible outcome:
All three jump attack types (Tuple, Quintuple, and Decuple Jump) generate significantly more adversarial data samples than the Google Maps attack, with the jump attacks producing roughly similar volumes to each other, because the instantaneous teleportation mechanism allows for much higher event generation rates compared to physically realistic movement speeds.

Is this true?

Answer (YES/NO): NO